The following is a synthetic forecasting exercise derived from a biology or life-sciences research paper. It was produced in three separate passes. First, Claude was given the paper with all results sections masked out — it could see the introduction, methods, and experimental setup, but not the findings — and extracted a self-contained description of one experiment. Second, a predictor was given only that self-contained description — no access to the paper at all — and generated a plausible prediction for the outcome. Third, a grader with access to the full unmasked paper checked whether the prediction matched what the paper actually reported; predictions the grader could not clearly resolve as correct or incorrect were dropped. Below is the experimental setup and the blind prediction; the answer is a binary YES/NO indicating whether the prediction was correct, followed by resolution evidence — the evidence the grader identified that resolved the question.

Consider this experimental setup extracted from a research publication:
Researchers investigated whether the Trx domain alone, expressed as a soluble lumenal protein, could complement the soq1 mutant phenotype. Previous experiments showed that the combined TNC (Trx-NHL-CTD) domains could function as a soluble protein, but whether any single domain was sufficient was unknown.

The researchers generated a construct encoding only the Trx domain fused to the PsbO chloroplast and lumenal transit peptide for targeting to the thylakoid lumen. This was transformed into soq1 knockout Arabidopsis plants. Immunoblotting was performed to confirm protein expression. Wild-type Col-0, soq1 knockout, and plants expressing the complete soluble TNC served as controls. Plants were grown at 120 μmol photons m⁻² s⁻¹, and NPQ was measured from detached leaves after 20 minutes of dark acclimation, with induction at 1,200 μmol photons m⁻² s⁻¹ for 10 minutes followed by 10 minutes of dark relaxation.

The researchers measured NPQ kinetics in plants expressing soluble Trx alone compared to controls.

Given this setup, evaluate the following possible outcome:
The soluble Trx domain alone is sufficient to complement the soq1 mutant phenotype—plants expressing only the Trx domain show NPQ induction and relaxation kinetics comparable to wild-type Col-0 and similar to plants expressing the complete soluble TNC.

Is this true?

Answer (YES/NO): NO